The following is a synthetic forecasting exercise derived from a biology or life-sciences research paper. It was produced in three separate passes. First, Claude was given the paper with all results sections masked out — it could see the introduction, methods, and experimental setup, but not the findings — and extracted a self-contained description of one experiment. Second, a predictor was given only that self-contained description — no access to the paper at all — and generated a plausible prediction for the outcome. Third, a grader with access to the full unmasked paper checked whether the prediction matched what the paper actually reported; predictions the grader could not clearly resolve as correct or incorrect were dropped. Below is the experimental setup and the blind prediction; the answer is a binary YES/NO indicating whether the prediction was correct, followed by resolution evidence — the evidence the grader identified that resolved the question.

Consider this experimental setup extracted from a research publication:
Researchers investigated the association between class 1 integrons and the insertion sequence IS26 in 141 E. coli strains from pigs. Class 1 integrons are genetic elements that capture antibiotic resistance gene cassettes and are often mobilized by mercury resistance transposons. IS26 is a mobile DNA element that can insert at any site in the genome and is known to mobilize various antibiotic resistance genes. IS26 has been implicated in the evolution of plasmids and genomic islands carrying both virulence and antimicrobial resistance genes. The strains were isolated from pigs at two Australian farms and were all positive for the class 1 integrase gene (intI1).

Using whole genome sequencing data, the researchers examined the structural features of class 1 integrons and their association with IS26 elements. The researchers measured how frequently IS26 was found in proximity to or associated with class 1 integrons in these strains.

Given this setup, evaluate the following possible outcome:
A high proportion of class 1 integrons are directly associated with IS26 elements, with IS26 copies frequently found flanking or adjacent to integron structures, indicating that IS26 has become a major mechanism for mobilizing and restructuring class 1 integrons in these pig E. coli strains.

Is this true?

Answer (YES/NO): YES